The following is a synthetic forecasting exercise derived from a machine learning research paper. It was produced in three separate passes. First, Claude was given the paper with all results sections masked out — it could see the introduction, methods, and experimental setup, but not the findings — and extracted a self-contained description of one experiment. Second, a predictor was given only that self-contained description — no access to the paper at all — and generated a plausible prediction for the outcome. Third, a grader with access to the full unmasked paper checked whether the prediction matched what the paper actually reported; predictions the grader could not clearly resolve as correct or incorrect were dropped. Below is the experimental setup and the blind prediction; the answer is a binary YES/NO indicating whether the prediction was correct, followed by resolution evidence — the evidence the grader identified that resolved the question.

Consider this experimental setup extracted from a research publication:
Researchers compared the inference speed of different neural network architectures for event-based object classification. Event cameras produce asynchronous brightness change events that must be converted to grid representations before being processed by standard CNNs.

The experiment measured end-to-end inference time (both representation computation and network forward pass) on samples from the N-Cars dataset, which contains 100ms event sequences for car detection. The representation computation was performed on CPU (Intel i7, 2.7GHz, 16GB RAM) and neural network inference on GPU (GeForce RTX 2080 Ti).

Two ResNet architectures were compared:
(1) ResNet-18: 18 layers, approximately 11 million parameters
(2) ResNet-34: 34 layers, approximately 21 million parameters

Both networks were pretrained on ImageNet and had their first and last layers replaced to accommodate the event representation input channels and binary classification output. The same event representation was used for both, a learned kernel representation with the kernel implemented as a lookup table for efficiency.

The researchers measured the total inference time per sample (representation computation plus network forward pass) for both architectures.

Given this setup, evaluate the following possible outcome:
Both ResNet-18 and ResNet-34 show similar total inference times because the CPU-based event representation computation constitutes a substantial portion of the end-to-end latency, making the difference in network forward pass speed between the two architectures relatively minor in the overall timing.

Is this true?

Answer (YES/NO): NO